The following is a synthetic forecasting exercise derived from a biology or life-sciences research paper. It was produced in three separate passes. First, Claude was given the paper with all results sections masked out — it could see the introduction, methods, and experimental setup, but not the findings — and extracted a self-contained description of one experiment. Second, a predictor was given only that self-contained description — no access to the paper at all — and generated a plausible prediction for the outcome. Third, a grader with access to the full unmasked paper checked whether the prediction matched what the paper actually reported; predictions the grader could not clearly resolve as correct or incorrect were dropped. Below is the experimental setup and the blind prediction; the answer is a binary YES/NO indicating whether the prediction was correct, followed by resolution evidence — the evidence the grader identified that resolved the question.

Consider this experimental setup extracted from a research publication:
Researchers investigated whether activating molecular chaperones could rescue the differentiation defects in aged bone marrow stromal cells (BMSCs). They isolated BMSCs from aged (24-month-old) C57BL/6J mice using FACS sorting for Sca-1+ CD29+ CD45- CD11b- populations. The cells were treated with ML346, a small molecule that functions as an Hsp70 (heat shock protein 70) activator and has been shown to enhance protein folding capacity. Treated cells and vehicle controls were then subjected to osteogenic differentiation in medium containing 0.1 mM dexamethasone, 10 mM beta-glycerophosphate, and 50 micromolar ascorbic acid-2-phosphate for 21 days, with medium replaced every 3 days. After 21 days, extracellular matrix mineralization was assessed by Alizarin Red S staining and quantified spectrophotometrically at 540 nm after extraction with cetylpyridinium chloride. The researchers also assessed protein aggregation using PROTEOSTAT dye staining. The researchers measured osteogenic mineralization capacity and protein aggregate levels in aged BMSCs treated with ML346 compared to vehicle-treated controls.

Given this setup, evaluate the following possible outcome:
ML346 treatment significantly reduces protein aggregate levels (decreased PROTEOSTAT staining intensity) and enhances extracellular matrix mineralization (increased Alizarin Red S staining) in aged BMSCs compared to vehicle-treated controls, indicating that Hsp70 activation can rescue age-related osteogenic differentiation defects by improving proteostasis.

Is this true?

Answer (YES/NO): YES